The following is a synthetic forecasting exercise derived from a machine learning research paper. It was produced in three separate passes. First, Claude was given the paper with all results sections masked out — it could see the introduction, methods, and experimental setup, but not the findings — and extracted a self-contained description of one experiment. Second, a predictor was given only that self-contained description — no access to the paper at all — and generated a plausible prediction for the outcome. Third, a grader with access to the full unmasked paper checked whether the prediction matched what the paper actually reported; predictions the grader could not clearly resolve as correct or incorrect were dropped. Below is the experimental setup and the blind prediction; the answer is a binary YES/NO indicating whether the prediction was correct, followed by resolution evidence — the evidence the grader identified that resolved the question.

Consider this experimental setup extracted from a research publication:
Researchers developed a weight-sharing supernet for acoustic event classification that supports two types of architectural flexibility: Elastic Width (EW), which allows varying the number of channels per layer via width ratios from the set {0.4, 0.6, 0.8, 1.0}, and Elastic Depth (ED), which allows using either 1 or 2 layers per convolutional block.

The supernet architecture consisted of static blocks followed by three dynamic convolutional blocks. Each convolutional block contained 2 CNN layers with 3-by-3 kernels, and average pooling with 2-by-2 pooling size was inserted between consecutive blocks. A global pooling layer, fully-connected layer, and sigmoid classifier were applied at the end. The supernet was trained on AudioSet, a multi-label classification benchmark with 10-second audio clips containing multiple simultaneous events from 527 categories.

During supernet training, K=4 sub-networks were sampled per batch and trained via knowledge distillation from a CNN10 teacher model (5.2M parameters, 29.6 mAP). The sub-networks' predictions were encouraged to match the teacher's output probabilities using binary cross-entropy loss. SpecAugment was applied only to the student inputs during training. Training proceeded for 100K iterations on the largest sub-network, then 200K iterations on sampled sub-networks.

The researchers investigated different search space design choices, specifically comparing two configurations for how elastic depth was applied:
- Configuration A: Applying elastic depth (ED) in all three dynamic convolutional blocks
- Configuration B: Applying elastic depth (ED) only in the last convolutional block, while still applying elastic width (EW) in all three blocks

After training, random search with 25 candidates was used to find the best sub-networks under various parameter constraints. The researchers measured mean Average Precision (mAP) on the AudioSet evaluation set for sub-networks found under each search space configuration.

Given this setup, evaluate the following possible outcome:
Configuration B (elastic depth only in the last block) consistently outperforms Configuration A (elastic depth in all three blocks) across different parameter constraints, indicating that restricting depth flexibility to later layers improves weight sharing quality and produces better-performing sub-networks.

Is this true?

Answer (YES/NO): YES